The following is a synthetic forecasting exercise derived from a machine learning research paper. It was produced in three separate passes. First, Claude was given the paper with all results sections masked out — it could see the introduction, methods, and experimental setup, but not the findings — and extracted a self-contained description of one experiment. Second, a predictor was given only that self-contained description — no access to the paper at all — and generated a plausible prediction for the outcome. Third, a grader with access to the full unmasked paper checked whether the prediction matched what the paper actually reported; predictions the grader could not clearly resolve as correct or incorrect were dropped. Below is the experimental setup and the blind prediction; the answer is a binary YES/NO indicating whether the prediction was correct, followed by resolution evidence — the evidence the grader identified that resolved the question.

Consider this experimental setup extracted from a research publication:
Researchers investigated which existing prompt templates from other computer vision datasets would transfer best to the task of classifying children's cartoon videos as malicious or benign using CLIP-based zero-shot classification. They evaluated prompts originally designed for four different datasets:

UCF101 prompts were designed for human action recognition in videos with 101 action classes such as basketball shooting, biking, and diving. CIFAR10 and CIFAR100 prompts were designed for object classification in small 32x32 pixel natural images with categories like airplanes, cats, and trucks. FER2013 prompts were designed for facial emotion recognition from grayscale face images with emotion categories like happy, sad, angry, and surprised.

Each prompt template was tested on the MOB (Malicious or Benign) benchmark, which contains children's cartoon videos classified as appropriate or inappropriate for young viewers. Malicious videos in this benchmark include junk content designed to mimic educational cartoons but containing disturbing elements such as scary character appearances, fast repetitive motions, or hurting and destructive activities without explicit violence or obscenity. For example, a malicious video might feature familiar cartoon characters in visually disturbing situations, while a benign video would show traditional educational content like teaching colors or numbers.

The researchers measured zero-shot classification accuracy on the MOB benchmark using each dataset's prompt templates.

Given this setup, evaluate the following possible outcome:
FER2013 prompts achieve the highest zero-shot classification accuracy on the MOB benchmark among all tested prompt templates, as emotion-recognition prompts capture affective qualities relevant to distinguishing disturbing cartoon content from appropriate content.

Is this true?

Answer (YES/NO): NO